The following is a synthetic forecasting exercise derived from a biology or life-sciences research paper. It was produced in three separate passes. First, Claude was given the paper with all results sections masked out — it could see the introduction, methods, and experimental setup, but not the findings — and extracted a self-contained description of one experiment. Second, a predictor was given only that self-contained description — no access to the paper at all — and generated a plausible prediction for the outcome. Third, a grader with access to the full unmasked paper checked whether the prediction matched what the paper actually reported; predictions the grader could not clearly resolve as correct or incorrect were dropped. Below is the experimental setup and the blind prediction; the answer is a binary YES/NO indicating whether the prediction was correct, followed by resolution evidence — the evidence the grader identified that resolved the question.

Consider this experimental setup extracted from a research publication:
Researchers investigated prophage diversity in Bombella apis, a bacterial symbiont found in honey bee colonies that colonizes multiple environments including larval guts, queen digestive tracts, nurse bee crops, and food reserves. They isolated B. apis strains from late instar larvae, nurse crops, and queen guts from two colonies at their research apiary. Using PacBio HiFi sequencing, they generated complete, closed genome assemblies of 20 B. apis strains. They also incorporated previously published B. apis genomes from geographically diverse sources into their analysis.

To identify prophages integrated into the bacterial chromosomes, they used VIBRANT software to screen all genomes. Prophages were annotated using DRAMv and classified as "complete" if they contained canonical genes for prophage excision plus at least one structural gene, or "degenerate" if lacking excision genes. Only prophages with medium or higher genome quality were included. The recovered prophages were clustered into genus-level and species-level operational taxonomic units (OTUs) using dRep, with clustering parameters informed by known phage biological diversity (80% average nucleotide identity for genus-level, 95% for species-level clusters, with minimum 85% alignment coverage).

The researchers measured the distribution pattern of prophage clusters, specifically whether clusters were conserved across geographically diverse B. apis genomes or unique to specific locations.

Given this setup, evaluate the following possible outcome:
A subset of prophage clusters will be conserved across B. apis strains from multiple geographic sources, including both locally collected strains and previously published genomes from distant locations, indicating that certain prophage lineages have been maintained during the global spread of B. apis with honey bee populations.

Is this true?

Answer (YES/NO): YES